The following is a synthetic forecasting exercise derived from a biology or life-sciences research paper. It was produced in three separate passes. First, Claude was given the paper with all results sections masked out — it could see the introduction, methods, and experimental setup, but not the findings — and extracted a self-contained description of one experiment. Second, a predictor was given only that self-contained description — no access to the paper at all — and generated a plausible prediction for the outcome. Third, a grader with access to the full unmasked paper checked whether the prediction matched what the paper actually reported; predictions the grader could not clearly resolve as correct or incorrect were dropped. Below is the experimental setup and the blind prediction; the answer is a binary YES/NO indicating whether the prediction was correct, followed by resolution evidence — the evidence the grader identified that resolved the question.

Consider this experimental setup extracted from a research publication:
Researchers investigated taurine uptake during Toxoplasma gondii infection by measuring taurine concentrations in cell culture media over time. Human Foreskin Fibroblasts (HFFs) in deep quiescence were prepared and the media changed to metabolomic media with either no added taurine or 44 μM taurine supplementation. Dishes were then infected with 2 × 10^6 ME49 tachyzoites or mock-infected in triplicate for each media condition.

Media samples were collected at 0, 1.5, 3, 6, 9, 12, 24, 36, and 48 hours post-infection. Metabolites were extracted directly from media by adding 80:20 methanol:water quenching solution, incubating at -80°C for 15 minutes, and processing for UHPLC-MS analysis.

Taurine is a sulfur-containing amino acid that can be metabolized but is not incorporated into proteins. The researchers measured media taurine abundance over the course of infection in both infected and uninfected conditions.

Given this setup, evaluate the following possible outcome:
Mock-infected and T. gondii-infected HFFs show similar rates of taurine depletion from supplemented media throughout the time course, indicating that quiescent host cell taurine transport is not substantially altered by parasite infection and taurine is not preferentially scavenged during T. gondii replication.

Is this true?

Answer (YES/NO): NO